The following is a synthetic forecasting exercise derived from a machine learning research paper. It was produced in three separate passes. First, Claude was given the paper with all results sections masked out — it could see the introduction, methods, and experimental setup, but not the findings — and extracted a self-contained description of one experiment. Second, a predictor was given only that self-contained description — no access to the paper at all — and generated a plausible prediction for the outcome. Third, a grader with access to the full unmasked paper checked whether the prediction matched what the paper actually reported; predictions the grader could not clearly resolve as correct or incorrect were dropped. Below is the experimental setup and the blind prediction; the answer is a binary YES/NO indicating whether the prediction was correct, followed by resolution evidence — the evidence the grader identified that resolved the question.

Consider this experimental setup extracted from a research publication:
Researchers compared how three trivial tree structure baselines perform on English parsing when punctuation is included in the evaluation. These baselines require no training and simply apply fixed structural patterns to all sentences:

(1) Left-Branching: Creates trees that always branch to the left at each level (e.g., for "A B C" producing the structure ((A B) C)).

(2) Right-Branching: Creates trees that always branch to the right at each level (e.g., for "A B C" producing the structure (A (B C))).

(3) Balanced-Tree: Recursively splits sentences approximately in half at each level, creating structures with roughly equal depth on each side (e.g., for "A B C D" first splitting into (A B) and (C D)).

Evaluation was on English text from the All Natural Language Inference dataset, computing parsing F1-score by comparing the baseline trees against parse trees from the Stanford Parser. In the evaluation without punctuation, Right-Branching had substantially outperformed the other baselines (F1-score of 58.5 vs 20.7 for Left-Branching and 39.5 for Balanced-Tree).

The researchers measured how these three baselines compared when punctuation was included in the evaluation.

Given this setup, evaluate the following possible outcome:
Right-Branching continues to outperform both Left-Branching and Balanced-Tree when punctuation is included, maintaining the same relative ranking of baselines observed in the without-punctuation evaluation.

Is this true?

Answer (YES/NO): NO